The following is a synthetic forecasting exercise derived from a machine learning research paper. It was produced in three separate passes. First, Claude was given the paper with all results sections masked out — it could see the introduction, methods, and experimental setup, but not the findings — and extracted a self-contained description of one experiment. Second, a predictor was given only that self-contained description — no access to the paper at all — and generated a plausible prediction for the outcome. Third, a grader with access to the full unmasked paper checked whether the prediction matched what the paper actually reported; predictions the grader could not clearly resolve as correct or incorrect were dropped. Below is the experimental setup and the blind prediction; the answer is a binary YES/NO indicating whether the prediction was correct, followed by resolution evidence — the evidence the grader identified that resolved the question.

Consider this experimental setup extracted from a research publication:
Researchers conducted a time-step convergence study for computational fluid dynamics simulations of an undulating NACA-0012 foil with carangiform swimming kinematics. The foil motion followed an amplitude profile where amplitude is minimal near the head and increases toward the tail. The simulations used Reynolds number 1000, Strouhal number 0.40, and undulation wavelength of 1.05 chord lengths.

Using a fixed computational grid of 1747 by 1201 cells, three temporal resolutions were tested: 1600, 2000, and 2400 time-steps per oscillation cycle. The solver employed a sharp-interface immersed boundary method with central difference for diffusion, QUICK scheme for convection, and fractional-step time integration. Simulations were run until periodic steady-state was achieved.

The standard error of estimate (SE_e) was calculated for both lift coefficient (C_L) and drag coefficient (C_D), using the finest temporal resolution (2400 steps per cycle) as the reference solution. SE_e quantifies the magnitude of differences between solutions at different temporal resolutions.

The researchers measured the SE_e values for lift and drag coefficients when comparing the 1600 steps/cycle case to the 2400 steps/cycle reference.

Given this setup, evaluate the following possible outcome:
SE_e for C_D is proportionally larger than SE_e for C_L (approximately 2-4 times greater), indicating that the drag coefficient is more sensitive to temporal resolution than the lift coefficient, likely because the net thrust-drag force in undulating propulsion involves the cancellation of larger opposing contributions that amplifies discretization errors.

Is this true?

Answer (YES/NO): NO